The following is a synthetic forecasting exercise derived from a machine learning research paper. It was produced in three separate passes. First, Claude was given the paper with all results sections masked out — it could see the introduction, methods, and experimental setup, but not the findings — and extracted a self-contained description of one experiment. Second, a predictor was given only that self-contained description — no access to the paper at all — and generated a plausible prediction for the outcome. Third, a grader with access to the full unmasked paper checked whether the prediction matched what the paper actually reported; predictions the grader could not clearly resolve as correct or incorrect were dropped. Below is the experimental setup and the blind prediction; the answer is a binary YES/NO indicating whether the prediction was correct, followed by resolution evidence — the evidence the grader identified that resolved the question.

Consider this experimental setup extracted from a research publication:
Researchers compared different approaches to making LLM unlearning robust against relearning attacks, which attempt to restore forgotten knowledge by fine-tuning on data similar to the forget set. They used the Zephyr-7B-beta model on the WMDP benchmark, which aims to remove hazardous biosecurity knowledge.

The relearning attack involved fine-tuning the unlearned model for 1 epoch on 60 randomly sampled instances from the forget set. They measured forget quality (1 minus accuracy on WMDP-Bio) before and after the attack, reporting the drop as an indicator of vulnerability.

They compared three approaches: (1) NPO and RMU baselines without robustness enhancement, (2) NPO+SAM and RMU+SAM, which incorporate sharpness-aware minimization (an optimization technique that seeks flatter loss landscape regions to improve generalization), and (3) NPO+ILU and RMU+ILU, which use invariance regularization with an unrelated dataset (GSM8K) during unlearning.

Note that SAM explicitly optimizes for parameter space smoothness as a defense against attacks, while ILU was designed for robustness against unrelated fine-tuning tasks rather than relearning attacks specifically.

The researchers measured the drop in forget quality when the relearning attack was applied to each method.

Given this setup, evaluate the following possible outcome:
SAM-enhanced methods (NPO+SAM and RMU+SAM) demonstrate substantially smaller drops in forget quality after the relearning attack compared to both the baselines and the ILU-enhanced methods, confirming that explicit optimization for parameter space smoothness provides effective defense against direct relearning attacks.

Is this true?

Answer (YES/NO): YES